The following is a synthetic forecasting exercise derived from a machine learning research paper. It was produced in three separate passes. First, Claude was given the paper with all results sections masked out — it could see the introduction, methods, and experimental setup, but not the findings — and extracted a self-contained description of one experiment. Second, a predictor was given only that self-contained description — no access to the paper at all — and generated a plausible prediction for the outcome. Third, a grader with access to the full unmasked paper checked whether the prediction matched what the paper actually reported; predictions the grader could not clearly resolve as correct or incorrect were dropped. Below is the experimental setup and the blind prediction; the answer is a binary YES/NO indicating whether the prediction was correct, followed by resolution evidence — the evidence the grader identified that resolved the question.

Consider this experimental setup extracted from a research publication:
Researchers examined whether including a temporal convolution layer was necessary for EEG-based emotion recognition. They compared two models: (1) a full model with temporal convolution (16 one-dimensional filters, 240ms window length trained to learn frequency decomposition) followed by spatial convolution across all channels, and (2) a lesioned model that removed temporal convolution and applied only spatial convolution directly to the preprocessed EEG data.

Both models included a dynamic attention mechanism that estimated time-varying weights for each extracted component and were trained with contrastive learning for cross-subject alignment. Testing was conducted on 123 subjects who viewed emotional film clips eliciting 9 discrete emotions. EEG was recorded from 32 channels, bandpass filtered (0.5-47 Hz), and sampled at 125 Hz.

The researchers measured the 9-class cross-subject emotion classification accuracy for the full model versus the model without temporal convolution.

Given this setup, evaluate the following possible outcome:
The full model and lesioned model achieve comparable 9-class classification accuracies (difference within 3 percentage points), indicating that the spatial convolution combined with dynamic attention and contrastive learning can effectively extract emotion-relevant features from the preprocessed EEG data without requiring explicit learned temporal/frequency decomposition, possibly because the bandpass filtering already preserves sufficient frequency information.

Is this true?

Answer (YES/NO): NO